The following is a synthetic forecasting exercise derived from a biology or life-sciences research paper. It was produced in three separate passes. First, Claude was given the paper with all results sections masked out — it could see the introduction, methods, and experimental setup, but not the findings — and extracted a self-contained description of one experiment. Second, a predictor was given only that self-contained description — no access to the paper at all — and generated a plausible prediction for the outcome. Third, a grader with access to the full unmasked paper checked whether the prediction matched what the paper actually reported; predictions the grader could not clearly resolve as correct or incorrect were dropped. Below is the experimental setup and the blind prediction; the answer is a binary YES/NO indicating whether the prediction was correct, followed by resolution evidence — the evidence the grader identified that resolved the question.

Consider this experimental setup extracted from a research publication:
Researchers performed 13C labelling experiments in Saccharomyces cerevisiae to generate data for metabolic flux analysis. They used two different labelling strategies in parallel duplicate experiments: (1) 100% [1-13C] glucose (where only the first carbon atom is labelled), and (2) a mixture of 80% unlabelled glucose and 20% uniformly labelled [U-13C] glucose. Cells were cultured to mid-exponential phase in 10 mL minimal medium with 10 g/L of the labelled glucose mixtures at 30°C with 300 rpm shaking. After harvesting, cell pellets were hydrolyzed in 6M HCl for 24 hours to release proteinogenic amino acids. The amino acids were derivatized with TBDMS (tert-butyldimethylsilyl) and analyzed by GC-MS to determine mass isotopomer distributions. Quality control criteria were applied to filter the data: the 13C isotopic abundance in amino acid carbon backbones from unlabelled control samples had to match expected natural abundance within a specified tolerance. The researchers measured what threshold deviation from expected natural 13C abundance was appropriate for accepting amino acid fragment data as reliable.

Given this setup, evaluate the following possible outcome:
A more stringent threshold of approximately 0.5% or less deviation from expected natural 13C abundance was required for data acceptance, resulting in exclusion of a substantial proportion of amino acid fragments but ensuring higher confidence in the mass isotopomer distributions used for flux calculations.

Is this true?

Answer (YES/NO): NO